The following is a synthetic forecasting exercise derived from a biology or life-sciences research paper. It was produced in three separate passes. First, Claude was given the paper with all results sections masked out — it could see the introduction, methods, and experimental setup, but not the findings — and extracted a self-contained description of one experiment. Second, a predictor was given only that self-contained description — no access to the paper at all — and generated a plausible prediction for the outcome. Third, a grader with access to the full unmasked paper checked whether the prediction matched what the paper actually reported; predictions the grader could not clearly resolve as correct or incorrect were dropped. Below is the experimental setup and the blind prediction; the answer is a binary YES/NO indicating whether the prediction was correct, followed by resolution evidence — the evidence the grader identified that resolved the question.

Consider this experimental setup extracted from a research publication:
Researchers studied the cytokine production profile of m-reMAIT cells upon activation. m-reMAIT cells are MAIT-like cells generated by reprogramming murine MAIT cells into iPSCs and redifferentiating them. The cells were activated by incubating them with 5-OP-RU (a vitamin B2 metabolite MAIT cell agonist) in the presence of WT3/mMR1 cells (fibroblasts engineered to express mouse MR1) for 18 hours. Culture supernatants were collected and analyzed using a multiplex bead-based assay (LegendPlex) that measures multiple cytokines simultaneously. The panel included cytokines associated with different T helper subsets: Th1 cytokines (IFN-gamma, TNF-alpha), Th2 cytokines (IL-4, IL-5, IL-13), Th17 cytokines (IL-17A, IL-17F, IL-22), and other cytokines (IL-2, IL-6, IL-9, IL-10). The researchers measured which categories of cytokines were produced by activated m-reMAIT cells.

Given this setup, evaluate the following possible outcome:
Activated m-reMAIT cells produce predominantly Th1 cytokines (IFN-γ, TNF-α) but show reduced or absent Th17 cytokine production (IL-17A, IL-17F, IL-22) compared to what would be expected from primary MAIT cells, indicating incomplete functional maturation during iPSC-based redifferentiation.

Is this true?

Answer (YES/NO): NO